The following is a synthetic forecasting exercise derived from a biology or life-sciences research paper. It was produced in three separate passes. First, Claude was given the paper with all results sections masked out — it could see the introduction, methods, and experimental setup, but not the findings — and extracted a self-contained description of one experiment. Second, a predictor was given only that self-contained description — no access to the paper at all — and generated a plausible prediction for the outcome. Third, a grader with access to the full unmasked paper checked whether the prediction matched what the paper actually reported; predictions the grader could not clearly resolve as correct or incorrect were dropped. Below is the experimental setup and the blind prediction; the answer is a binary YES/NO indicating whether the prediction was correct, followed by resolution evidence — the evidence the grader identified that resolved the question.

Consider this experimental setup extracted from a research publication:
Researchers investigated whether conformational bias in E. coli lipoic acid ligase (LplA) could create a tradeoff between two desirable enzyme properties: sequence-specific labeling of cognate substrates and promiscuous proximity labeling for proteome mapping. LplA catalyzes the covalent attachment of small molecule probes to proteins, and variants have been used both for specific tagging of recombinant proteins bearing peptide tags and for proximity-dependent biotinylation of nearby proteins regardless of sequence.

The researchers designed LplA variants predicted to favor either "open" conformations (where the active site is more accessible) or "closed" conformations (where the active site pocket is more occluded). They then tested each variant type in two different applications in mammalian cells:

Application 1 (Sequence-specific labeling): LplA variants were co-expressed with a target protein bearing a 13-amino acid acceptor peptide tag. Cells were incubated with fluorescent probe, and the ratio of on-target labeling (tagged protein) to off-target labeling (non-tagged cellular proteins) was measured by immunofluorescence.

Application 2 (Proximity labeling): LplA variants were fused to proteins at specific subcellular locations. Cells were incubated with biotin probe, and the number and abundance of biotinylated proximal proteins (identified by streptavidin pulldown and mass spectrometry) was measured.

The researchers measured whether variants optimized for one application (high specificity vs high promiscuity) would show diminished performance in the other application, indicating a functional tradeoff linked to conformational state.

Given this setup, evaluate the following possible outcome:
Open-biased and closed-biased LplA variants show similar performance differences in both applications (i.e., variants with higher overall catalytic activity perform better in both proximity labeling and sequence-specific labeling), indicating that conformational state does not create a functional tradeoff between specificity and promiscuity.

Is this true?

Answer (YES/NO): NO